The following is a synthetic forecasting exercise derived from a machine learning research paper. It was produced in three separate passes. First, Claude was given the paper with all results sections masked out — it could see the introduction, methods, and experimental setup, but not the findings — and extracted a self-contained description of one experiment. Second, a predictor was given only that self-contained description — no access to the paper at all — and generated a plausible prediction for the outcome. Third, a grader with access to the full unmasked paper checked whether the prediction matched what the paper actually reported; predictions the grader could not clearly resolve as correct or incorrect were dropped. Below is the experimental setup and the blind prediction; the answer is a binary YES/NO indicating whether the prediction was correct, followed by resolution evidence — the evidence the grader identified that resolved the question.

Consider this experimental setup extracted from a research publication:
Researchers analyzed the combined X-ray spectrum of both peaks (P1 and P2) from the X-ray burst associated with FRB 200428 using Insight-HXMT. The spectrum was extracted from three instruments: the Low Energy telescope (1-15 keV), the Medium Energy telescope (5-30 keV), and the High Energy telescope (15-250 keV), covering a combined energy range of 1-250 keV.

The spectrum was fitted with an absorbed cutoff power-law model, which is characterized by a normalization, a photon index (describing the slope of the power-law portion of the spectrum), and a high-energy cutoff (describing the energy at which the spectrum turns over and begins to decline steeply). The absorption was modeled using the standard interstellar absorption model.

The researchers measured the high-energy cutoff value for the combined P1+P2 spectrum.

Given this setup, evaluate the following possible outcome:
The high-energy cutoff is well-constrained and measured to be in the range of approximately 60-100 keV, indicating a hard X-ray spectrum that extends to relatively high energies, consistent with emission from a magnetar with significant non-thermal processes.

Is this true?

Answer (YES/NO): NO